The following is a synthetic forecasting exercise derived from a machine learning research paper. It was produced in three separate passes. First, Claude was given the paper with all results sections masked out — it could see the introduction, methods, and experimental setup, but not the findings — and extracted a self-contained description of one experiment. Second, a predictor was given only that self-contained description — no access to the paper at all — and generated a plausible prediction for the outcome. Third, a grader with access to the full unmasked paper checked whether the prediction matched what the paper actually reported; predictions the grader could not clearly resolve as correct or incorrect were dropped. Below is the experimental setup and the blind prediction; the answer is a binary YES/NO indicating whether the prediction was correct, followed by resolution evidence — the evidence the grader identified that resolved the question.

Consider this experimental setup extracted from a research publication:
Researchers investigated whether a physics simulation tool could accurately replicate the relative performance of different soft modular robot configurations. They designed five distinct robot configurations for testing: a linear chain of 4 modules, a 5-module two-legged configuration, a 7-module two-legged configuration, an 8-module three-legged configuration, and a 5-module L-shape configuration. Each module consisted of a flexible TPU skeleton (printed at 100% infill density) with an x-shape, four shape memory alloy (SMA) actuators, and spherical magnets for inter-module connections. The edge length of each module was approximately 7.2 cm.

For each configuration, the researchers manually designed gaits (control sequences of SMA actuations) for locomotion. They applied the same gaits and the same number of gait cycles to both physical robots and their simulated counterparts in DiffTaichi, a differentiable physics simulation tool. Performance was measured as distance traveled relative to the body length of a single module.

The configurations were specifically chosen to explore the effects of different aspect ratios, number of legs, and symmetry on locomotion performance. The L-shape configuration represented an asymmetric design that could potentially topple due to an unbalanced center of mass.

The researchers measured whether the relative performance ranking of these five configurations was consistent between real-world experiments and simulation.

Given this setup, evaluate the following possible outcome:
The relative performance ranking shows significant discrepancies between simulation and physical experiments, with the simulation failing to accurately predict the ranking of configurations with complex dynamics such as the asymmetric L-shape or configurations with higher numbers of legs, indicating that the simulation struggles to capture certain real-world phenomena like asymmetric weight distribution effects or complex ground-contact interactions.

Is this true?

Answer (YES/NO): NO